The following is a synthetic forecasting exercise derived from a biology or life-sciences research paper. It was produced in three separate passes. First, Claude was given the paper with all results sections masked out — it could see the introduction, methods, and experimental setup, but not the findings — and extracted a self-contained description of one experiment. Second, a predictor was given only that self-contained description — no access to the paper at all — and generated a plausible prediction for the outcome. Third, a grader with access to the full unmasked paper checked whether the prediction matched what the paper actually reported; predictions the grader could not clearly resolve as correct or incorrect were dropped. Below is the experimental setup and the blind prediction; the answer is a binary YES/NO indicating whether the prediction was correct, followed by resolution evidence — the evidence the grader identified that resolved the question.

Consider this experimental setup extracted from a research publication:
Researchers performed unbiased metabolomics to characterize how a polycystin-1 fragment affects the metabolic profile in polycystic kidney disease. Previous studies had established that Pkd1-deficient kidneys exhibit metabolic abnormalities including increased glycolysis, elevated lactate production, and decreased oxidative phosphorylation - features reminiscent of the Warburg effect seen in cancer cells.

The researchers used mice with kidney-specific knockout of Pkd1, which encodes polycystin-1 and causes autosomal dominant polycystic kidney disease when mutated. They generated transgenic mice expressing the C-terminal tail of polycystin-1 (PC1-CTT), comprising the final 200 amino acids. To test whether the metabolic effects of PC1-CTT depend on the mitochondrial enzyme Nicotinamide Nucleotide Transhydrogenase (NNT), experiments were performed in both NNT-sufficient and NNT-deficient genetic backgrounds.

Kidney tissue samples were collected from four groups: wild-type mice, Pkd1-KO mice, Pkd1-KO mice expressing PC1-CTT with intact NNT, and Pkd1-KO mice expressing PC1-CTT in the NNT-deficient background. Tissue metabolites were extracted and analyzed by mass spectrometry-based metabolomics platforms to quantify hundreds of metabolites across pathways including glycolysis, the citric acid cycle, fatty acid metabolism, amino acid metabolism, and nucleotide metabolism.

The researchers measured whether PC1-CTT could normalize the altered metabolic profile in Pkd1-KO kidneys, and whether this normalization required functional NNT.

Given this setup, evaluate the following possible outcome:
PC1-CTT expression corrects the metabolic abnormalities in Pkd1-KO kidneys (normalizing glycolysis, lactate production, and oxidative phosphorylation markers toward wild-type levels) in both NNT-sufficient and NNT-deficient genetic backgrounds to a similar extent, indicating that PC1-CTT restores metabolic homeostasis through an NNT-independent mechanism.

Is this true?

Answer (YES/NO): NO